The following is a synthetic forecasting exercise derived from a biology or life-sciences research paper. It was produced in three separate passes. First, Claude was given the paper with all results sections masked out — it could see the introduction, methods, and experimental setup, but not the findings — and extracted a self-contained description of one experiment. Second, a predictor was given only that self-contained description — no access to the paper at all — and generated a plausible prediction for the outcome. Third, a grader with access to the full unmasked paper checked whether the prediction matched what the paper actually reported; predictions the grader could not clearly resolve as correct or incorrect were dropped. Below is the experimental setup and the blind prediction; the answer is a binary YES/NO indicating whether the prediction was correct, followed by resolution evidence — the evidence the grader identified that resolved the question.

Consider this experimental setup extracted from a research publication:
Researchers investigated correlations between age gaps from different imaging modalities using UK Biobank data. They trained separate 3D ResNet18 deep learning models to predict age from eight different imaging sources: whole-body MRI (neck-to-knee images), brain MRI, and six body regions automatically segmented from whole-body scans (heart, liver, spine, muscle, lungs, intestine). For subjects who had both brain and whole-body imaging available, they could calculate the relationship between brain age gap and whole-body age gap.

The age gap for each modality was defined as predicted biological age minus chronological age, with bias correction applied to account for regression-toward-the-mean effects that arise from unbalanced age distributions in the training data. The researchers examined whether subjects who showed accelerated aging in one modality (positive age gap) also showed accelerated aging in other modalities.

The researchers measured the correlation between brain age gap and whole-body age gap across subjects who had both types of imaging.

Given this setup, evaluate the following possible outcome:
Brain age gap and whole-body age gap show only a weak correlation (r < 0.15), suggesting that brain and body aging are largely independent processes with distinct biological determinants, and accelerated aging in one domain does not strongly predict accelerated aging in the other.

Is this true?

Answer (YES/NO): NO